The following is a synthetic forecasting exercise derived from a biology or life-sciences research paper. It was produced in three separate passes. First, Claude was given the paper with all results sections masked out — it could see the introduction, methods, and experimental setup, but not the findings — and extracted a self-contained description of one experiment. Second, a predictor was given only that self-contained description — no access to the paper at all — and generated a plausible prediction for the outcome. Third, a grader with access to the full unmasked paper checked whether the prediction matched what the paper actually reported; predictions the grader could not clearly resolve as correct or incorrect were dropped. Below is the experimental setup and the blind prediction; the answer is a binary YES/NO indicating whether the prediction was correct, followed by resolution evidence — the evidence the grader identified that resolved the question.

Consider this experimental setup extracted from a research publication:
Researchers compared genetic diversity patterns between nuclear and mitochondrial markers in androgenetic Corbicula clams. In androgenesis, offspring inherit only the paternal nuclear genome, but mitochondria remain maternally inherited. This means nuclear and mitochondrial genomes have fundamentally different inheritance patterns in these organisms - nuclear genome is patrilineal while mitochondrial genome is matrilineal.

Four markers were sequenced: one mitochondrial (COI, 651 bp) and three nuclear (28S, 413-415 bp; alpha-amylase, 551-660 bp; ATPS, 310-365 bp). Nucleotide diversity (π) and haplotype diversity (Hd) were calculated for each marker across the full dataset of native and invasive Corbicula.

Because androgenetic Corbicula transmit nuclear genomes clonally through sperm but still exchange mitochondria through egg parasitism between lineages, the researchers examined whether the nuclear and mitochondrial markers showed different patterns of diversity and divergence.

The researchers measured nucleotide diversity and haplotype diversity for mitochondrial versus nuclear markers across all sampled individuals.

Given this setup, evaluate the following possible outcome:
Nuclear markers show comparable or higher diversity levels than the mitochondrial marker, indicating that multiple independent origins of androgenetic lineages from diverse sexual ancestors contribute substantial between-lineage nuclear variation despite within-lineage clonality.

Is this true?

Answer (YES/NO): YES